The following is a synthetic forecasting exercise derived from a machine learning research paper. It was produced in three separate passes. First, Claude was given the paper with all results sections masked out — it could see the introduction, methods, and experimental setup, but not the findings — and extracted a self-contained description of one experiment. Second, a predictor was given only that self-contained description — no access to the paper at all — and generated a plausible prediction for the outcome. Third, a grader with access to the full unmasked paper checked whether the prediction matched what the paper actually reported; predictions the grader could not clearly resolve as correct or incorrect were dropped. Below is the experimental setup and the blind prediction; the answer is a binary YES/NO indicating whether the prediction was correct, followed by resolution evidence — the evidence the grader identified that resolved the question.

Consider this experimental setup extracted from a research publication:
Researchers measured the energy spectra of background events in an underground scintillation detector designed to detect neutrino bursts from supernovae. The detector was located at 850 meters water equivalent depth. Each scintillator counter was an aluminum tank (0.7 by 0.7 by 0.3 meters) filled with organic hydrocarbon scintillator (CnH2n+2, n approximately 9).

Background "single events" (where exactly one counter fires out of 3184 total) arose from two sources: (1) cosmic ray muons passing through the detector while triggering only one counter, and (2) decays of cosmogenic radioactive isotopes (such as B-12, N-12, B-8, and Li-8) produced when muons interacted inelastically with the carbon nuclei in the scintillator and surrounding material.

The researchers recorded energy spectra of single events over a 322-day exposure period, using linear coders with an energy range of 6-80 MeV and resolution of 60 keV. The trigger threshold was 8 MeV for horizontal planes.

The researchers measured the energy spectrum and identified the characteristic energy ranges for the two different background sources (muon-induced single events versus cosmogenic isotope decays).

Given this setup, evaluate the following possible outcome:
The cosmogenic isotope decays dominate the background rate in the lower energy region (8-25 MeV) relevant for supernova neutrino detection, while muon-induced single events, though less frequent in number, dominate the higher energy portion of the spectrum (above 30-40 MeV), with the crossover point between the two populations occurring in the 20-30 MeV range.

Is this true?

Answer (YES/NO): NO